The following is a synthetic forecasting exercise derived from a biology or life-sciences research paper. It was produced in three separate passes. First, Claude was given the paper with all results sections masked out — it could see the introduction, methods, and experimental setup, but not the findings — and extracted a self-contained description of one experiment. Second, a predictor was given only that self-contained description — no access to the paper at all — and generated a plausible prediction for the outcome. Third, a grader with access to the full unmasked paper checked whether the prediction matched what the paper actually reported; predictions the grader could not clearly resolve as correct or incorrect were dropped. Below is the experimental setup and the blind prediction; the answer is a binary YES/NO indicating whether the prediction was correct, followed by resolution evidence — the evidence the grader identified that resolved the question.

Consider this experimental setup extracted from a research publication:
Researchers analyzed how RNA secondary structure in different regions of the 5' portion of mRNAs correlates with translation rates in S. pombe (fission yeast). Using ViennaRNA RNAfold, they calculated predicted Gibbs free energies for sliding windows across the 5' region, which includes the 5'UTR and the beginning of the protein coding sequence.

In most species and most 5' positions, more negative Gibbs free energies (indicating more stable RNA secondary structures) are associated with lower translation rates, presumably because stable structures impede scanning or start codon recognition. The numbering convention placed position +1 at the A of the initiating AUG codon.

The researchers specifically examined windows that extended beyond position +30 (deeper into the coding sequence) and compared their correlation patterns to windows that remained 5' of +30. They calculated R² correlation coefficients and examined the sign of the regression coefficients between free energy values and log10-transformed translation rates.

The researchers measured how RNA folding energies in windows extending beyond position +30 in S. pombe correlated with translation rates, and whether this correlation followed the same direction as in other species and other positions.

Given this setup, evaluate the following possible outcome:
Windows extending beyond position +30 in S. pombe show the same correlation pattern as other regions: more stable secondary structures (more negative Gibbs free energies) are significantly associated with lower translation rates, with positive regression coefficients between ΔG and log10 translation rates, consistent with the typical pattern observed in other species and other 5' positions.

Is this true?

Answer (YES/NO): NO